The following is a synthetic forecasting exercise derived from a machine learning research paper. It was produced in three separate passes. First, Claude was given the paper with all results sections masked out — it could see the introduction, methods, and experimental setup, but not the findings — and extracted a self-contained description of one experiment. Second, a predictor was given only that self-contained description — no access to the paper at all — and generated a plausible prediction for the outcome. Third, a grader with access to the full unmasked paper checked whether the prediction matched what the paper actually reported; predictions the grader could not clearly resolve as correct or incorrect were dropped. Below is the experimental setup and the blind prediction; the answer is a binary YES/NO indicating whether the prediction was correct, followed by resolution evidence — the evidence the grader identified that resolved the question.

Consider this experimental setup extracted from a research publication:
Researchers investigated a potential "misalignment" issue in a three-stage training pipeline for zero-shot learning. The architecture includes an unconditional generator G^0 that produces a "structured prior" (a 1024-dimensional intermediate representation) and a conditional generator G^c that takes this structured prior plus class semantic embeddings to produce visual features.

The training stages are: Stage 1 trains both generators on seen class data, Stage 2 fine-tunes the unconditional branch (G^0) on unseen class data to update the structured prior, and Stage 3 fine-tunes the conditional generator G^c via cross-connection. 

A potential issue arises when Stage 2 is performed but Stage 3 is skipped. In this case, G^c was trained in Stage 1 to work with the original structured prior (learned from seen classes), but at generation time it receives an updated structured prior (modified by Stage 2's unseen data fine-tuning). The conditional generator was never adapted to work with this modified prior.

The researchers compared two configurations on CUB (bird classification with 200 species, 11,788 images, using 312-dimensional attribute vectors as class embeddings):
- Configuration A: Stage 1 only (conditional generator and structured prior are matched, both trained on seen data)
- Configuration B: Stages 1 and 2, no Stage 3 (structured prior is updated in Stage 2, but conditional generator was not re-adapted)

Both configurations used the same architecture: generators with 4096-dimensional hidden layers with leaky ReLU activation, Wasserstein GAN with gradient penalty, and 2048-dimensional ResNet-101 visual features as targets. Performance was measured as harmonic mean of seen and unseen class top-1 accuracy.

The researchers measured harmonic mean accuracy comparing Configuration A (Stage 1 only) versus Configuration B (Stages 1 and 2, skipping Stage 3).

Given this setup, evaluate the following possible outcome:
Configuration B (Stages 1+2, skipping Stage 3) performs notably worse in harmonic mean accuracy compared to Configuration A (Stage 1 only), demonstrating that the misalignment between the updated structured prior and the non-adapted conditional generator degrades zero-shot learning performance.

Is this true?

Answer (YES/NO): YES